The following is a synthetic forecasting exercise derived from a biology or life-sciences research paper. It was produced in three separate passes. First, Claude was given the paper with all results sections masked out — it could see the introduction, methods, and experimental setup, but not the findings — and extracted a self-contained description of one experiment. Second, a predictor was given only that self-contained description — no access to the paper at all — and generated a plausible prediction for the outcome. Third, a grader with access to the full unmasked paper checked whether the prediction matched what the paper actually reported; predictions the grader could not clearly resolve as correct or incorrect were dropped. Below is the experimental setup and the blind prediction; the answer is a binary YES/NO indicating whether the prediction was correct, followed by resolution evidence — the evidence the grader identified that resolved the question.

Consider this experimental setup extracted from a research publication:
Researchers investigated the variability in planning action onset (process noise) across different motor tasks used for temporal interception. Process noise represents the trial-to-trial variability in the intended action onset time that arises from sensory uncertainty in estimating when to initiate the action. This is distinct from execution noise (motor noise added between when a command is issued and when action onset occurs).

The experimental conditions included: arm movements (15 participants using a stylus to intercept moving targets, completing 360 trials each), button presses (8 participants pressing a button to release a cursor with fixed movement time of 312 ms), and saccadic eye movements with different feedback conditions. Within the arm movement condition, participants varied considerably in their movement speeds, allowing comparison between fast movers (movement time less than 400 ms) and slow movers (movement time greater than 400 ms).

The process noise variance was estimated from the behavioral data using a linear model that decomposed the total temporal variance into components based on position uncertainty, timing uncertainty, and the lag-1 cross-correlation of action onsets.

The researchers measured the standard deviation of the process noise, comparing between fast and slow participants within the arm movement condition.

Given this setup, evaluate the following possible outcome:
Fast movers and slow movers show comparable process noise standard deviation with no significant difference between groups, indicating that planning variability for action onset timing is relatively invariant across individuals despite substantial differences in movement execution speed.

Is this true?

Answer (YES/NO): NO